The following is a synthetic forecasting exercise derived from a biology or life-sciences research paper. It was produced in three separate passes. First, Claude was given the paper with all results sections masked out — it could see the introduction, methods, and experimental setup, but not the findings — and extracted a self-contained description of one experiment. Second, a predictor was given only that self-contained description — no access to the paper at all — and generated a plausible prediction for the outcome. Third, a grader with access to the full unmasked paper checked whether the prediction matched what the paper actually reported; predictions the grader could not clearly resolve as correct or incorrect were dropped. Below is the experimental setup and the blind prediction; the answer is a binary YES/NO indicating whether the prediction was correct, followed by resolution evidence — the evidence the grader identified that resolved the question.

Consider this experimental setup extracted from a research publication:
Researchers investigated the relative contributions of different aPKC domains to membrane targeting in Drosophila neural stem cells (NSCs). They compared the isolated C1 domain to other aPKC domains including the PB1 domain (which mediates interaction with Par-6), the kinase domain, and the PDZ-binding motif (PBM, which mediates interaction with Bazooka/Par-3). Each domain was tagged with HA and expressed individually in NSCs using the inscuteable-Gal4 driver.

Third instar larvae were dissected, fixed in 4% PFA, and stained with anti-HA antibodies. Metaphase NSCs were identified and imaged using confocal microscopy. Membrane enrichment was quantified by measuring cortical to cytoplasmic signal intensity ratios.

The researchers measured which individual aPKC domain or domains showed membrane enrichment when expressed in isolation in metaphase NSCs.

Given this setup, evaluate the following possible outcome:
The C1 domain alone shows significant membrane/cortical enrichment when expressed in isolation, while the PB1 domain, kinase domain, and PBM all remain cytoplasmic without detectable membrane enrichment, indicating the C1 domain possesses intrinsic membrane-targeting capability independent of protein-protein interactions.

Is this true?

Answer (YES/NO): YES